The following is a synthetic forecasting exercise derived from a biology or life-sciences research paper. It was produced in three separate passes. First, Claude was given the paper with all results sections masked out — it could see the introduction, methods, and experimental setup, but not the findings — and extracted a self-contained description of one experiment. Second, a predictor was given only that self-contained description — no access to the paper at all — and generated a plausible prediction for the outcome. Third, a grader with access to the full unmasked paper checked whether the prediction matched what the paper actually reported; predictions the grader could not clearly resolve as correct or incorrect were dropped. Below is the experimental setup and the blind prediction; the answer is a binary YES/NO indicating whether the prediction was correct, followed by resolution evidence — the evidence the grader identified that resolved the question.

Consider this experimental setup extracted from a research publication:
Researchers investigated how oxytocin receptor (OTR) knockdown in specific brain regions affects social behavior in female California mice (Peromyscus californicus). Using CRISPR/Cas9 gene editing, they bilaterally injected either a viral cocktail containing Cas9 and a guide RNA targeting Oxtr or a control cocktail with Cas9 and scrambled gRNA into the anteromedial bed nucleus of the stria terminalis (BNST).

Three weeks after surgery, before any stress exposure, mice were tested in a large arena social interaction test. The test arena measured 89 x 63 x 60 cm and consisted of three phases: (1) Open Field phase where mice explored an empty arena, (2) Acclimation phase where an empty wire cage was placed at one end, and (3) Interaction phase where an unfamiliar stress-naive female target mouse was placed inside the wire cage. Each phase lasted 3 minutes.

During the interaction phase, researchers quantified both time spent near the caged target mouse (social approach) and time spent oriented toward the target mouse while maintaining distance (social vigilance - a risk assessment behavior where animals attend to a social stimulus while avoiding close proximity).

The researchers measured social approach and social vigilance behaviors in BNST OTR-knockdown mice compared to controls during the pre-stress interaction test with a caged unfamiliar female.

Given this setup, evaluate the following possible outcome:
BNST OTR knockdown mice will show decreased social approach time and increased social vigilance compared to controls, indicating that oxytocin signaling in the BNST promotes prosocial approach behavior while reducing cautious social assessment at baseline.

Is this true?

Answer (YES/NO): NO